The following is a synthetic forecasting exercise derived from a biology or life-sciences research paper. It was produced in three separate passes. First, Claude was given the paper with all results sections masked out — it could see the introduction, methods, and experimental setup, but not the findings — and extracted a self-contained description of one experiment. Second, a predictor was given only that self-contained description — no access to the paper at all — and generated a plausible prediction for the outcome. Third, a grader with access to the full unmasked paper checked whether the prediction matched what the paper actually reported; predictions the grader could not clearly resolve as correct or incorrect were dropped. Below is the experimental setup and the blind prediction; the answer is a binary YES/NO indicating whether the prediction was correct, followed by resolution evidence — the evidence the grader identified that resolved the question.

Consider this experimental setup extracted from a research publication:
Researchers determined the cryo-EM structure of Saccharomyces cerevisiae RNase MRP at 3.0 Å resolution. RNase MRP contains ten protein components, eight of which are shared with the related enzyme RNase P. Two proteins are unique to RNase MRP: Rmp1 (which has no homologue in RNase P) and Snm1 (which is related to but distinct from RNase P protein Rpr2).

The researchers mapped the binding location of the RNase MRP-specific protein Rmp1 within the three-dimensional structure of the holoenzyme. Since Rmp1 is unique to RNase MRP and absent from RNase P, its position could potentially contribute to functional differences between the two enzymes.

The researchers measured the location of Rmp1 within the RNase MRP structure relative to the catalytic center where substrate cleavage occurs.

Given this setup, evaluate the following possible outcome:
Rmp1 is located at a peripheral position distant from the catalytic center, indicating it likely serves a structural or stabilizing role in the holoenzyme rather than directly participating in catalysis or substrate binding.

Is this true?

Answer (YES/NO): NO